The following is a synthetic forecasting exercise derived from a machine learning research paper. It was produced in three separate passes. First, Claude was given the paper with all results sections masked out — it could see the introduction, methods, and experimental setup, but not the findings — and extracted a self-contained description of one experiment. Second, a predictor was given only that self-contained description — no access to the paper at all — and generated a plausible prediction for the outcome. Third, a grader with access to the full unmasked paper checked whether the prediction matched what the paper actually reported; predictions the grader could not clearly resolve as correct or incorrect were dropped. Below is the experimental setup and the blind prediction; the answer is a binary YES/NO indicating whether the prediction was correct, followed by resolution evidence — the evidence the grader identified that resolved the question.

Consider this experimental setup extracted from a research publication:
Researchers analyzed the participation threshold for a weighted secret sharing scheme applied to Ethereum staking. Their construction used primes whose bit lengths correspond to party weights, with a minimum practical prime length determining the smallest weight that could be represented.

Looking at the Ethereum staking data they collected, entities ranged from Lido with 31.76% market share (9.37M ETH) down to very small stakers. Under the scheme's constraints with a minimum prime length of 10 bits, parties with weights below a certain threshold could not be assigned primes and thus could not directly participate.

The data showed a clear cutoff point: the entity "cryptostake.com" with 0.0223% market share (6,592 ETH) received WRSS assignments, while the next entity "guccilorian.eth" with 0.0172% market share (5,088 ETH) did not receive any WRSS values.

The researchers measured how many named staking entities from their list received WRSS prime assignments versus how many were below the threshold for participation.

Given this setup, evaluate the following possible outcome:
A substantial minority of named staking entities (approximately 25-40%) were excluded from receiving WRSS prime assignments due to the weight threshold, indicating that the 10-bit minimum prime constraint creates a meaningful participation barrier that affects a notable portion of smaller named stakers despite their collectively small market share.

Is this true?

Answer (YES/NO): YES